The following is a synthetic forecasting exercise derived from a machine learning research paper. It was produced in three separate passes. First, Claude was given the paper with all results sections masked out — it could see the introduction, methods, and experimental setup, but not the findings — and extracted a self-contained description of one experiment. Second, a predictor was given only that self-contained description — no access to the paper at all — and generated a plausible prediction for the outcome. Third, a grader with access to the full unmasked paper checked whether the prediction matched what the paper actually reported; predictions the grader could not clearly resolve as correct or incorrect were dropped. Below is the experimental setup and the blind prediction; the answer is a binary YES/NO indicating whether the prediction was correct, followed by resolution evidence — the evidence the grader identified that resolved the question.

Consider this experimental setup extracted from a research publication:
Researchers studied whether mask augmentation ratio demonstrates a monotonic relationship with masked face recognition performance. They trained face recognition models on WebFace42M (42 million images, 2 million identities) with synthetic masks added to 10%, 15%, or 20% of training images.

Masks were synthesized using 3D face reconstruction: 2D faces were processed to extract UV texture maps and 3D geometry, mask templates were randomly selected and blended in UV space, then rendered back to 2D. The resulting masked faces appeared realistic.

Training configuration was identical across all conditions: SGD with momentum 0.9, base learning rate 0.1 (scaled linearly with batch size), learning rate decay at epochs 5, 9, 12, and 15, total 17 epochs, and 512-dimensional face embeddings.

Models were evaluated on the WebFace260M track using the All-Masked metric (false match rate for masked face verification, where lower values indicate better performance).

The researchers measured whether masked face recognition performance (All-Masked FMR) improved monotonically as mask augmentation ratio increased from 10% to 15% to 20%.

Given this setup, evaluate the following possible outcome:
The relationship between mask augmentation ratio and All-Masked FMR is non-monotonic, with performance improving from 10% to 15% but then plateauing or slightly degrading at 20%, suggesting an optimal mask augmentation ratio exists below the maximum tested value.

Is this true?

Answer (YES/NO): YES